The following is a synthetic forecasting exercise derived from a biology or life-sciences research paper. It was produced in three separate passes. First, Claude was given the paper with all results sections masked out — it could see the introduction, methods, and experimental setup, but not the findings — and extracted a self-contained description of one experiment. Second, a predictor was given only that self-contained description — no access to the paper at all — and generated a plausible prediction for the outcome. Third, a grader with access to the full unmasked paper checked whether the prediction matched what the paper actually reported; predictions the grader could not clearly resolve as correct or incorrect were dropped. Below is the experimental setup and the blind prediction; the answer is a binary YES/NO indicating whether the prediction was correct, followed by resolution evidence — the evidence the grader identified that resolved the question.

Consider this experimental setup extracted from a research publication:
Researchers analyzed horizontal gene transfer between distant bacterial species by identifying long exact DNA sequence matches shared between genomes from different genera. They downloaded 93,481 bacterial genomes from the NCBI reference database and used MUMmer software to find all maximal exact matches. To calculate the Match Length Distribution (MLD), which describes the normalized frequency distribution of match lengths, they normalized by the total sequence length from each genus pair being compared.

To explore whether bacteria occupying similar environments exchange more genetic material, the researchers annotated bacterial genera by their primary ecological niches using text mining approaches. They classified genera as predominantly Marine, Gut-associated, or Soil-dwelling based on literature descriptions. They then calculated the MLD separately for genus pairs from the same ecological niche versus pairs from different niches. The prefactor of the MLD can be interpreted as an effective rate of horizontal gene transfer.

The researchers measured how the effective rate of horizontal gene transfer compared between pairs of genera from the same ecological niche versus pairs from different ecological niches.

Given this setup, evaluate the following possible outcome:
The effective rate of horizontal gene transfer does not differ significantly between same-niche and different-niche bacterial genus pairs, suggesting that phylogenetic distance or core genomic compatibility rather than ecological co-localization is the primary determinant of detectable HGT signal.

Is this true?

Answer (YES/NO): NO